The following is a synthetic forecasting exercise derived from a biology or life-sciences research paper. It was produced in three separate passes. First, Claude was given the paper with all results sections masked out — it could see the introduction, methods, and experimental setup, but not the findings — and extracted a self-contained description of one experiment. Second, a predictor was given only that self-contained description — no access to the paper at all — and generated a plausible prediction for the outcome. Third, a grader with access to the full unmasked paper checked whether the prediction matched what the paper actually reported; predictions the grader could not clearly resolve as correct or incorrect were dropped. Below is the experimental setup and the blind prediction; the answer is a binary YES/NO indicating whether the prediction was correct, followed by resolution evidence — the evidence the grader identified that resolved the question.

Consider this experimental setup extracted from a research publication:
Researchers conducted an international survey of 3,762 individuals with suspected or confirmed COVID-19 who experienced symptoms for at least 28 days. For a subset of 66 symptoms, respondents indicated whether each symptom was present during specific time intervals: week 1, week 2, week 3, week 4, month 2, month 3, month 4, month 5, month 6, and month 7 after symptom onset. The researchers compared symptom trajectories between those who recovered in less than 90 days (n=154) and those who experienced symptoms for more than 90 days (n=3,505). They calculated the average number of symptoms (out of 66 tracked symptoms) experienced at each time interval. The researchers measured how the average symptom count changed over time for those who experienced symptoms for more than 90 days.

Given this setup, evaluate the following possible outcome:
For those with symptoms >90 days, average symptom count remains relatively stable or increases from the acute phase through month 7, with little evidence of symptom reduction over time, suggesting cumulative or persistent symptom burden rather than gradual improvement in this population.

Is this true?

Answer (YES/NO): NO